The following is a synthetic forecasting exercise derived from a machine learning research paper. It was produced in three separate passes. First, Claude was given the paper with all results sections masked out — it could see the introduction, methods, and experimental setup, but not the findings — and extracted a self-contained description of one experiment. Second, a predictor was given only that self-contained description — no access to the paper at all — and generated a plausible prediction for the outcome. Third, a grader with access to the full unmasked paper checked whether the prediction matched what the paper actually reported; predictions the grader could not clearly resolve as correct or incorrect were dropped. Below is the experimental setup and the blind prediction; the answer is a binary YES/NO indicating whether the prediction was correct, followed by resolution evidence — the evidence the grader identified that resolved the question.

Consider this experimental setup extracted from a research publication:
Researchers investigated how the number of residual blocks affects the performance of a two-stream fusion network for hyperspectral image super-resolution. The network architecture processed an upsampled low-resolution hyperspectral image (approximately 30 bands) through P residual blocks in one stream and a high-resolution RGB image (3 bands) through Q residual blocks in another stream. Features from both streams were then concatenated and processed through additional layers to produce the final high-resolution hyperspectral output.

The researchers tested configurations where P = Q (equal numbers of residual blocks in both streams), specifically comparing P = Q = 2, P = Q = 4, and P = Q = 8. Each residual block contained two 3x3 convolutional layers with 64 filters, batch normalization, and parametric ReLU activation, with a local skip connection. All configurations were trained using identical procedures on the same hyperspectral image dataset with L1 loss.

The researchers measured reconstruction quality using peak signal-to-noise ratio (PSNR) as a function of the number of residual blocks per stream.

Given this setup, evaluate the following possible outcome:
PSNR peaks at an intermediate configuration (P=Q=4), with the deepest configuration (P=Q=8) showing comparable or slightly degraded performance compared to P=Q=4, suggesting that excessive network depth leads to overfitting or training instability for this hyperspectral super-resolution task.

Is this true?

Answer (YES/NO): NO